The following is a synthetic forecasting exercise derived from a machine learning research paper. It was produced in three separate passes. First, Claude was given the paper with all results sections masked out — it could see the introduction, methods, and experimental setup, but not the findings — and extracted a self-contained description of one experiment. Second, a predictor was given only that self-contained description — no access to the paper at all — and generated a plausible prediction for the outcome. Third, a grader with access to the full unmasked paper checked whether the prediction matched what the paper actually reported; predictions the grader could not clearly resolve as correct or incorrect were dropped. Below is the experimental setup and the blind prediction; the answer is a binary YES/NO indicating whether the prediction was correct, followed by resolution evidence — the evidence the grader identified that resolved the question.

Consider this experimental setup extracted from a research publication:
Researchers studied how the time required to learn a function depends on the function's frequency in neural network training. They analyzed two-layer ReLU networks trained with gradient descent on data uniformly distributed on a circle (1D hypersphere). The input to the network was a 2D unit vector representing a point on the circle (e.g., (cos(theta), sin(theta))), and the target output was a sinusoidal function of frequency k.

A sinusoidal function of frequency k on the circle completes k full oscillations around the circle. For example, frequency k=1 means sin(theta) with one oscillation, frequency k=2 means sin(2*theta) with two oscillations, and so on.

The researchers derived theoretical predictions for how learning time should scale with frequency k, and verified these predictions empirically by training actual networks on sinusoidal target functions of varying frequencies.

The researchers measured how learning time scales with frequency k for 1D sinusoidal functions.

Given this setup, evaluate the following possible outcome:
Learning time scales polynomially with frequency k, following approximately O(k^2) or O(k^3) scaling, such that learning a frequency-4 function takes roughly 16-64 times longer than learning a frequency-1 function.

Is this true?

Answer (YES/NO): YES